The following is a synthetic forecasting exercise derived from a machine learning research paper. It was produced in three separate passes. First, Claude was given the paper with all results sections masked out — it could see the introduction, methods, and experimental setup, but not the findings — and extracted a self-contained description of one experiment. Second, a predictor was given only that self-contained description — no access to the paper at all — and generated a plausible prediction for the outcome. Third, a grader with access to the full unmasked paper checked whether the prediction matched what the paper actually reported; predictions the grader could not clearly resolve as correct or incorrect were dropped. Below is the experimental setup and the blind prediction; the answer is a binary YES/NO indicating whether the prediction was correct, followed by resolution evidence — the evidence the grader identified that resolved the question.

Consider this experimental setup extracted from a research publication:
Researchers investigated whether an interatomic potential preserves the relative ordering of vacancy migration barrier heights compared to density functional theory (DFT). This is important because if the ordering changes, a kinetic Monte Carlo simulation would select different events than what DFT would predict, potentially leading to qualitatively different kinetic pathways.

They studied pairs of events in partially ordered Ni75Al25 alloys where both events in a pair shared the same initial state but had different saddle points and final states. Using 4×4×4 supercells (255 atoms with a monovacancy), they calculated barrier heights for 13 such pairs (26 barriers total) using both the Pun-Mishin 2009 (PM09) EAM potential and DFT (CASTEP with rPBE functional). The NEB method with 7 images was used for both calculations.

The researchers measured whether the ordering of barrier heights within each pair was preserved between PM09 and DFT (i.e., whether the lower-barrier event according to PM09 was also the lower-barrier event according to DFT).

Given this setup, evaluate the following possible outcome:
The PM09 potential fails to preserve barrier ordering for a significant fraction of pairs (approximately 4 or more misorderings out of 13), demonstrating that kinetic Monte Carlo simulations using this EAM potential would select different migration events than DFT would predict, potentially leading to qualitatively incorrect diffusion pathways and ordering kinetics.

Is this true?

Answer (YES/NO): NO